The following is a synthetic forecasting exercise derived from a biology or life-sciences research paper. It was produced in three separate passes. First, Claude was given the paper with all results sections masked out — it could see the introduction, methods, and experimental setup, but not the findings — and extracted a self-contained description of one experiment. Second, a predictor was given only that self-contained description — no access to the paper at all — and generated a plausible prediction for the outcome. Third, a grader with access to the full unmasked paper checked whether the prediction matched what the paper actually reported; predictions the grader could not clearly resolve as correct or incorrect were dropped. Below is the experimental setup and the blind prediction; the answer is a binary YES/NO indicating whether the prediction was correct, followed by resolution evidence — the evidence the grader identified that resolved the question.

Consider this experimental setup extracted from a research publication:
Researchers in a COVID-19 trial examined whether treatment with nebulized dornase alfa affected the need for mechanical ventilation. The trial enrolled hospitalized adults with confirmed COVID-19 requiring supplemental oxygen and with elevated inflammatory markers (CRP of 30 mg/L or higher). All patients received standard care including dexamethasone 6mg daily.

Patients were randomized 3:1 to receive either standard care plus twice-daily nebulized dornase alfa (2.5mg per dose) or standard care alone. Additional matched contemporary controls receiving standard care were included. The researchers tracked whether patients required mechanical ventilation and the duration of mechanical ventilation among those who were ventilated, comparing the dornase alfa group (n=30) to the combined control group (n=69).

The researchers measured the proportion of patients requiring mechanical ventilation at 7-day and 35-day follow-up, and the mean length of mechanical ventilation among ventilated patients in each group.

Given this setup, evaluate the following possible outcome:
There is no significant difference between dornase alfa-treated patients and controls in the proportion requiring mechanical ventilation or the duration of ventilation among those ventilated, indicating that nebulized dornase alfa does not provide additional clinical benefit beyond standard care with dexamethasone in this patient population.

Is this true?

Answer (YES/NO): NO